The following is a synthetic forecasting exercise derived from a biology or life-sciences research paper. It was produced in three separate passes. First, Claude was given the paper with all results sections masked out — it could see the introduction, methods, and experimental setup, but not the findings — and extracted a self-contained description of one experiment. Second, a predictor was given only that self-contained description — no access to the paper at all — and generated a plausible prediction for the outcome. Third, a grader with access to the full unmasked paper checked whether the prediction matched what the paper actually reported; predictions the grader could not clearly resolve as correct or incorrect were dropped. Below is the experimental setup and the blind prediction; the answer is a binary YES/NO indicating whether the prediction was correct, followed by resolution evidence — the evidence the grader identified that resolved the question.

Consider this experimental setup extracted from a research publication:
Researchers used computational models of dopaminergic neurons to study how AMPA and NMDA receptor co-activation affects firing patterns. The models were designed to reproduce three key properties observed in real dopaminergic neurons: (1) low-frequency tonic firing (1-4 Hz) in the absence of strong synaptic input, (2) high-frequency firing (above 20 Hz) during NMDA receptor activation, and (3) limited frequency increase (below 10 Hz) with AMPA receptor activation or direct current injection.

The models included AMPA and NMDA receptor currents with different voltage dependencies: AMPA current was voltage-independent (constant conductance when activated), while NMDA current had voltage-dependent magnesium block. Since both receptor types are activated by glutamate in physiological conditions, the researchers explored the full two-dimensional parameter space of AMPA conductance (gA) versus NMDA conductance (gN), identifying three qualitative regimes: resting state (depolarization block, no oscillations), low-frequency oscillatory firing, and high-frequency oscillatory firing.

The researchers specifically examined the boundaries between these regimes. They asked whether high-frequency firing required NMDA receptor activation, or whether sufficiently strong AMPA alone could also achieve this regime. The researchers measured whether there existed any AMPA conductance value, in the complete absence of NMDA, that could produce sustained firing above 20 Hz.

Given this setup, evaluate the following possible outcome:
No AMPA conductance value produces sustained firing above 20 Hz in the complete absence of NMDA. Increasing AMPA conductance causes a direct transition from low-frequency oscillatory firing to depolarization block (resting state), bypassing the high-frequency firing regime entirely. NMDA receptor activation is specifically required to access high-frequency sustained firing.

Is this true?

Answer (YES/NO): YES